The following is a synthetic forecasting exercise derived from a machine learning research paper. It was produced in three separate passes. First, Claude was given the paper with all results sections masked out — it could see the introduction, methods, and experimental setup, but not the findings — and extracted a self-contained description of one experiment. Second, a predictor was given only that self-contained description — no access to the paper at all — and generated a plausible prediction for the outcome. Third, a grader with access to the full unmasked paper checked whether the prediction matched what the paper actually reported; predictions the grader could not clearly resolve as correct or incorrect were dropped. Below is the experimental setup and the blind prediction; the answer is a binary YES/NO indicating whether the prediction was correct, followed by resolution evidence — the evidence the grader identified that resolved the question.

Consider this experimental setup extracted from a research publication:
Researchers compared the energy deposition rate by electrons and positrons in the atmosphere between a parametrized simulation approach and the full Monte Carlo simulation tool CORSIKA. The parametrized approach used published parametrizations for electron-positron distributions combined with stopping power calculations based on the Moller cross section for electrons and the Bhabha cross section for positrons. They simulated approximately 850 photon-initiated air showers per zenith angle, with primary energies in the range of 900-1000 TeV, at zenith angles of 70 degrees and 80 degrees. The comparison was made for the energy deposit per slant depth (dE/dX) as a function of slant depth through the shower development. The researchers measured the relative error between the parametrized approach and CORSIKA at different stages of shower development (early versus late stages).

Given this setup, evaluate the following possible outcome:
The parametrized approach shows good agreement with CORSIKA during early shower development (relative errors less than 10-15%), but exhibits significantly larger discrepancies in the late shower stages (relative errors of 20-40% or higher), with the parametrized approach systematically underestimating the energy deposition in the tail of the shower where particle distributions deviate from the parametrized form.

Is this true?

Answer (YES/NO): NO